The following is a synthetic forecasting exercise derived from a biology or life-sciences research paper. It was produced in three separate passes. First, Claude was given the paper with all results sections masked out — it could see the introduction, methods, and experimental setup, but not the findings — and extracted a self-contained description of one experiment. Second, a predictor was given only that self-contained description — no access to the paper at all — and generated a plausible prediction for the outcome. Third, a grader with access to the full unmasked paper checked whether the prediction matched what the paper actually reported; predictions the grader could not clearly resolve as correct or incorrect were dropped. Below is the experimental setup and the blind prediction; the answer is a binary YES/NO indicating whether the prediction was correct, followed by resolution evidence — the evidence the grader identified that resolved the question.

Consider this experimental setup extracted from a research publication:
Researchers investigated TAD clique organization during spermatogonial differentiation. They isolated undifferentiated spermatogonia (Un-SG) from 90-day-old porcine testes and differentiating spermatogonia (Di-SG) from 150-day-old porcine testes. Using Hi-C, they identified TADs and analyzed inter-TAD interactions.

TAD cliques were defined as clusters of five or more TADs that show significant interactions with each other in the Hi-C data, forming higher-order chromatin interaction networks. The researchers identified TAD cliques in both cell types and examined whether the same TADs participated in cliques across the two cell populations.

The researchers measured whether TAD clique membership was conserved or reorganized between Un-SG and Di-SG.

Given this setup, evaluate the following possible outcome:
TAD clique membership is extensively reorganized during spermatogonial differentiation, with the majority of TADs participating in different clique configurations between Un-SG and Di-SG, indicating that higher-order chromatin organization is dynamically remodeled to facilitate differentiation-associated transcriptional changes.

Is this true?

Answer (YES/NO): NO